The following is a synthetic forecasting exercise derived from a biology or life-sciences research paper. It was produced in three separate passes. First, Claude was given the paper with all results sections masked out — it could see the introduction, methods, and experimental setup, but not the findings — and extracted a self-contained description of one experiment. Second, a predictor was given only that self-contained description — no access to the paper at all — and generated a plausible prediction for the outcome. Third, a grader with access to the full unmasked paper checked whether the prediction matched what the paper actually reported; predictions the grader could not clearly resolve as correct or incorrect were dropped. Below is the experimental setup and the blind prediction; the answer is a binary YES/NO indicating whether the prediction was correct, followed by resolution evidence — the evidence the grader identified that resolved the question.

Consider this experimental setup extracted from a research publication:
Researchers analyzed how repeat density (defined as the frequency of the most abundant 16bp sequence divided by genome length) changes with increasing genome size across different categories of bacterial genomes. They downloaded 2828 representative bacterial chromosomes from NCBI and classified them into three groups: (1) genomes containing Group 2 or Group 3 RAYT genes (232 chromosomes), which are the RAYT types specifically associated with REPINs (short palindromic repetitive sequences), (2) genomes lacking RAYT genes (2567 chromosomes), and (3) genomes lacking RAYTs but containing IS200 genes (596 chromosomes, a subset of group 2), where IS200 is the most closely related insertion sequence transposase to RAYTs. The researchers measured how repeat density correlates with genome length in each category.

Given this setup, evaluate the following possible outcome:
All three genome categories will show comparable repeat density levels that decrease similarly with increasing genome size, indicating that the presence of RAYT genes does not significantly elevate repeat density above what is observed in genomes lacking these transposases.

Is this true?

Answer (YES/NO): NO